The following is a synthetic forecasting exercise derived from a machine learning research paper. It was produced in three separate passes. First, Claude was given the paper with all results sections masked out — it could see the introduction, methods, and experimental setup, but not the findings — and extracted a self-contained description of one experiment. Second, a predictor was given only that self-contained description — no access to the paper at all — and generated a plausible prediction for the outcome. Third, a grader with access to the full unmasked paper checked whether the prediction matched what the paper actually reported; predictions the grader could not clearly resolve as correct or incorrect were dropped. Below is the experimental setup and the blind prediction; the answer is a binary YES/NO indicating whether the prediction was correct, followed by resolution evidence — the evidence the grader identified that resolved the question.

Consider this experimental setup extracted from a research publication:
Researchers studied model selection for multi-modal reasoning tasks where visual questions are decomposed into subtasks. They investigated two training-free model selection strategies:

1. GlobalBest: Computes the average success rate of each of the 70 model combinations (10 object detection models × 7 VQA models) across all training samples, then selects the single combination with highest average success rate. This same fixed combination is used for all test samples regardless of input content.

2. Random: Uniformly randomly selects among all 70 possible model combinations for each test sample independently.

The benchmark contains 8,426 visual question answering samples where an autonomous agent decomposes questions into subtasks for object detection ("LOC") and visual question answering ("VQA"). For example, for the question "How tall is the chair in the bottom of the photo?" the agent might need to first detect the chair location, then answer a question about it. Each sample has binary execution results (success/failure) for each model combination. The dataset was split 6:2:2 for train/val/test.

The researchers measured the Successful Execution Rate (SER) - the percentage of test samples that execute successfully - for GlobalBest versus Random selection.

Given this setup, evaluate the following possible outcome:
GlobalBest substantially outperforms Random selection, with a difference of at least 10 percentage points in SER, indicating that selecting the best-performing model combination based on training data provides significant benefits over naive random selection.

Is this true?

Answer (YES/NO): NO